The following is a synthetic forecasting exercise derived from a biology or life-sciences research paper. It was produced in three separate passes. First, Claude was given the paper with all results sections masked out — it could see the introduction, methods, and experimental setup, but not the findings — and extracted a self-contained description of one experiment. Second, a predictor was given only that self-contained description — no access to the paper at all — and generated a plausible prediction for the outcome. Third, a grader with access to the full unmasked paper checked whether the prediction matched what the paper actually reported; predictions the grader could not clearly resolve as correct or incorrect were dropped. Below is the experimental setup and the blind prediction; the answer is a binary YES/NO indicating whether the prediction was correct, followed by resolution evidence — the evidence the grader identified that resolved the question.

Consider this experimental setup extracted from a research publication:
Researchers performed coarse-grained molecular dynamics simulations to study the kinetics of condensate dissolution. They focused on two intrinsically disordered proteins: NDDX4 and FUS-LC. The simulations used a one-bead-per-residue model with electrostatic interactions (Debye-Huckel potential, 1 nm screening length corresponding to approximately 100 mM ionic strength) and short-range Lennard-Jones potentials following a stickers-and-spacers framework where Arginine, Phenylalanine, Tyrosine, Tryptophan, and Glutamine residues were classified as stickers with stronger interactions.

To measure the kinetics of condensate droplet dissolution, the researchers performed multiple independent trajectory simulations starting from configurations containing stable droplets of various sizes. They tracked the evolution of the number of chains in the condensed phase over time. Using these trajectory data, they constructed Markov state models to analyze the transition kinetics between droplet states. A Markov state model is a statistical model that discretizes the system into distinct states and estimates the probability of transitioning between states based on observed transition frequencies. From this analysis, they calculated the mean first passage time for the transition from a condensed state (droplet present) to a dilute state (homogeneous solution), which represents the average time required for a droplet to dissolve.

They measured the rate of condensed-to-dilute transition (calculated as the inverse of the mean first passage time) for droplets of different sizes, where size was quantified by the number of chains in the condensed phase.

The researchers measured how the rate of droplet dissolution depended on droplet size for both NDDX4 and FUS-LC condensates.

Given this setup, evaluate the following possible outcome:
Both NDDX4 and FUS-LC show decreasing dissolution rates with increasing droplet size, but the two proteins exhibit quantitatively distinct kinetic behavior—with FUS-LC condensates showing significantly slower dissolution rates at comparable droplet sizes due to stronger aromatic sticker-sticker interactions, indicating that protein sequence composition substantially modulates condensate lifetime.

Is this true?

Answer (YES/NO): YES